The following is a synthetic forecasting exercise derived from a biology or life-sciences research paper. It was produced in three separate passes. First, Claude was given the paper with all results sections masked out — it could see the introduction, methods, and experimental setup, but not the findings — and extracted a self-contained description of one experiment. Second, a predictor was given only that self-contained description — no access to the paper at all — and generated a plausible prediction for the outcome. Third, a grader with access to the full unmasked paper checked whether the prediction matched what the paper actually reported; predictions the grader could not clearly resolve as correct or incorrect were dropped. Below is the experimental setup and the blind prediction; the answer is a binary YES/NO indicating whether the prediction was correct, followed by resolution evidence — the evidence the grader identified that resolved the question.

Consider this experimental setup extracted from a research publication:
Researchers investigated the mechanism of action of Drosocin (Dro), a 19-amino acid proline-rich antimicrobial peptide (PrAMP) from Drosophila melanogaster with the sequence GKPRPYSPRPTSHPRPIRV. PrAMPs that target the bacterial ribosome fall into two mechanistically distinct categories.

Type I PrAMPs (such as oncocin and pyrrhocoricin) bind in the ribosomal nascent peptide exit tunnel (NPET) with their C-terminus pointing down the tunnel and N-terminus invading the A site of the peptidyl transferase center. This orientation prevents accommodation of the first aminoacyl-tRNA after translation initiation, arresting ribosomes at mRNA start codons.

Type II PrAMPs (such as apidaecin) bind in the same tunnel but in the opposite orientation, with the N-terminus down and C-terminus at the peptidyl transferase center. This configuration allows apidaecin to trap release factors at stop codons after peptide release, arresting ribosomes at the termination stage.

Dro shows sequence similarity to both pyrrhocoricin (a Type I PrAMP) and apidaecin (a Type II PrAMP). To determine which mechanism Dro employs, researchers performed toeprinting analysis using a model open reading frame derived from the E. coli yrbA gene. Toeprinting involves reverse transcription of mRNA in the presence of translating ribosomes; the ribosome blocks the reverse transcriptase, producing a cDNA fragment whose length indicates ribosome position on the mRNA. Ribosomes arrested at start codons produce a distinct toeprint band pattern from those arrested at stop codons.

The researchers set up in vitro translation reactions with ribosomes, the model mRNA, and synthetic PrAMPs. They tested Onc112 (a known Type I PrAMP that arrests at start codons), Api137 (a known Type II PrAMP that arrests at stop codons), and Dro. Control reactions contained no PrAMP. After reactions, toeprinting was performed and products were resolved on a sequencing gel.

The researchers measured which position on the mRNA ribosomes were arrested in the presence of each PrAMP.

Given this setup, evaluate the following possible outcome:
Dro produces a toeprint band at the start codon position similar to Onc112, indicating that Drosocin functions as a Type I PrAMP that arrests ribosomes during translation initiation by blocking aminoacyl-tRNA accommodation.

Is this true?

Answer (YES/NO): NO